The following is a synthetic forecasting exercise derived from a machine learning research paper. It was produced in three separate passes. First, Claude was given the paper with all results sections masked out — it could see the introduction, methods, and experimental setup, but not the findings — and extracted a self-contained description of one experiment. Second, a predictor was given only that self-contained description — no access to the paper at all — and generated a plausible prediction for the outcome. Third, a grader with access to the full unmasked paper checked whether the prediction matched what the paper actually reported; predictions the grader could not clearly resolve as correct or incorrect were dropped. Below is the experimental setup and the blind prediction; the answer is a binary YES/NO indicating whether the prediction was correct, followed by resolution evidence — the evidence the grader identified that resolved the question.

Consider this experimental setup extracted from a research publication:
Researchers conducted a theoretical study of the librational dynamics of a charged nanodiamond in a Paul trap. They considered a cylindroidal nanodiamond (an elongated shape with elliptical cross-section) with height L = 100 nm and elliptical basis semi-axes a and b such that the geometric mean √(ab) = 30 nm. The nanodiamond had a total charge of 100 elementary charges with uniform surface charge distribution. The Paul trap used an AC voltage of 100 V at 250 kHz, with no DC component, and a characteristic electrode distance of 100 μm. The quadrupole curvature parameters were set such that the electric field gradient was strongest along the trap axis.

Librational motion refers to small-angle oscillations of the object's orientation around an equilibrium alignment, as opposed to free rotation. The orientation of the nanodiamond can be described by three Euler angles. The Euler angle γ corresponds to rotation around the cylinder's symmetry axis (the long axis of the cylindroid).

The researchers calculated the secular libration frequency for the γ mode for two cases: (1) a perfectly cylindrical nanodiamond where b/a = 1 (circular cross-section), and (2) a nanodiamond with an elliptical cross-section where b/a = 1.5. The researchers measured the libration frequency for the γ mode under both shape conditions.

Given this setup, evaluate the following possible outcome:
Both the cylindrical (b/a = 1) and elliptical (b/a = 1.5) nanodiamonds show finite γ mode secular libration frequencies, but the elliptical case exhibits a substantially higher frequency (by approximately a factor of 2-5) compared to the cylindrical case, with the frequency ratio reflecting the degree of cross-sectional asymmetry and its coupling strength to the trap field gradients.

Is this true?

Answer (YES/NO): NO